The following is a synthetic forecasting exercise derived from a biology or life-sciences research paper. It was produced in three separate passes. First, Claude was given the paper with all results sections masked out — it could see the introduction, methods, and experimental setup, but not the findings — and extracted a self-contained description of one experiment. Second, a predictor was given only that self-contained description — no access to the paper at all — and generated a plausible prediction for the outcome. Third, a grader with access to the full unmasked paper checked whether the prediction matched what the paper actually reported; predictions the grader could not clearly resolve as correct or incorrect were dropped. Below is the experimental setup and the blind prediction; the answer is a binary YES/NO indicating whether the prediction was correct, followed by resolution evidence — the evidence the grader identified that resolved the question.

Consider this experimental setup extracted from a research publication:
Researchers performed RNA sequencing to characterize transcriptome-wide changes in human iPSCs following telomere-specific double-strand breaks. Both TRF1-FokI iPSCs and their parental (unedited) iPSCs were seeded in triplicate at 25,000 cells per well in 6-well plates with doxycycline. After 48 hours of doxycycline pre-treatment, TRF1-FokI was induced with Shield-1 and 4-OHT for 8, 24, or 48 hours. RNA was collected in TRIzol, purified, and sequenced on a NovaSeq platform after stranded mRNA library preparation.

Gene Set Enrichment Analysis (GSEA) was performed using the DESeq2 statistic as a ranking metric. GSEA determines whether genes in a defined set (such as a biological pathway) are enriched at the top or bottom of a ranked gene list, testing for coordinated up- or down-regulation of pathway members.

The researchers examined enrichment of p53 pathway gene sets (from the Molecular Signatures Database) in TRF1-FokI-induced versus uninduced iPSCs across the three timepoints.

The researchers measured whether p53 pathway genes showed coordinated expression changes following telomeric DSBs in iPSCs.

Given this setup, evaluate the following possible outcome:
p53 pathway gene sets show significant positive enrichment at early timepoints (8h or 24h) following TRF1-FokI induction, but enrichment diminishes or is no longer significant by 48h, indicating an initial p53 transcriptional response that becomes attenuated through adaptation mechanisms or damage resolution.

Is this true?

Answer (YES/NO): NO